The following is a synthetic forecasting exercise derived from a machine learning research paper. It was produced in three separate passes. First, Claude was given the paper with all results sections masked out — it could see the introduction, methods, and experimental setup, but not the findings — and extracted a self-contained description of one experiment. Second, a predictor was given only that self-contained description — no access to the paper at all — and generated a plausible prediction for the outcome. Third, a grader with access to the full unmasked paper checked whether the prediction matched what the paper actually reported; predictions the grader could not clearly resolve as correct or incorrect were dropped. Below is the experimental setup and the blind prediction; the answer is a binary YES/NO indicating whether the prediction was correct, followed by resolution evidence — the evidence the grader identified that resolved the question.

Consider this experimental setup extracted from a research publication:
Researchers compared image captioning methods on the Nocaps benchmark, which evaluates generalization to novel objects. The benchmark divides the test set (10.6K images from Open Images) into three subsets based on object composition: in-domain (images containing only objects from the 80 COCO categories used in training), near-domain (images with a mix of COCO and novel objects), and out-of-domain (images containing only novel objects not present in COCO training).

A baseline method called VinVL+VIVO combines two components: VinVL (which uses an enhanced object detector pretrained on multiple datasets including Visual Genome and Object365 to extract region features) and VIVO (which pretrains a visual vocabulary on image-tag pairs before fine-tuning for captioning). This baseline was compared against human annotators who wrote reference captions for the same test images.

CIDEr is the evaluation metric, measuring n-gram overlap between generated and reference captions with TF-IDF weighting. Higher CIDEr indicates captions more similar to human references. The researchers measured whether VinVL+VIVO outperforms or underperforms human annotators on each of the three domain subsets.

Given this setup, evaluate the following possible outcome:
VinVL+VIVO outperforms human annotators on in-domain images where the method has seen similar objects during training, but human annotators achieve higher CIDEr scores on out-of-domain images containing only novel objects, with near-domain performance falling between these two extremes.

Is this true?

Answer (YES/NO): YES